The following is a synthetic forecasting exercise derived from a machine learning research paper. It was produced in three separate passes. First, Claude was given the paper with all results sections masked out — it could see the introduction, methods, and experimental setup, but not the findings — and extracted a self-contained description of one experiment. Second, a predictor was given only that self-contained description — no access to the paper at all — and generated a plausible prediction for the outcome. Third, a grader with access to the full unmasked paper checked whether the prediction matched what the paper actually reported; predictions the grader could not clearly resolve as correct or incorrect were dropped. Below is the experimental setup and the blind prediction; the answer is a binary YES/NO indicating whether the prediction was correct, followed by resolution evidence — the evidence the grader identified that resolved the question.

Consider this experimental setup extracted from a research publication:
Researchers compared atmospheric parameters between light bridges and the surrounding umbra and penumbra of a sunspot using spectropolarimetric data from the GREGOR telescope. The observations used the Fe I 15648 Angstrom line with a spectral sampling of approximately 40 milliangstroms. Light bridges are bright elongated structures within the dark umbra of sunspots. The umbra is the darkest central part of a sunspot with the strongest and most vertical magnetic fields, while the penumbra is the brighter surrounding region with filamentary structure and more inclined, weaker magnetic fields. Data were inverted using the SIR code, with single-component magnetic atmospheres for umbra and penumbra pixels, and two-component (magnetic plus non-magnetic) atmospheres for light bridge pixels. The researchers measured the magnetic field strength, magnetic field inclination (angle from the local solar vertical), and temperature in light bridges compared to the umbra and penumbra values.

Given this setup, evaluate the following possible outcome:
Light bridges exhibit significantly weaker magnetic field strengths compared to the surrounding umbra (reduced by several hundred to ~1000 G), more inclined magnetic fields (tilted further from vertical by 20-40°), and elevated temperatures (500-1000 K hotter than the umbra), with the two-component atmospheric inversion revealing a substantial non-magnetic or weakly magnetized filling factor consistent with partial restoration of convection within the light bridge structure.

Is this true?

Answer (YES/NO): NO